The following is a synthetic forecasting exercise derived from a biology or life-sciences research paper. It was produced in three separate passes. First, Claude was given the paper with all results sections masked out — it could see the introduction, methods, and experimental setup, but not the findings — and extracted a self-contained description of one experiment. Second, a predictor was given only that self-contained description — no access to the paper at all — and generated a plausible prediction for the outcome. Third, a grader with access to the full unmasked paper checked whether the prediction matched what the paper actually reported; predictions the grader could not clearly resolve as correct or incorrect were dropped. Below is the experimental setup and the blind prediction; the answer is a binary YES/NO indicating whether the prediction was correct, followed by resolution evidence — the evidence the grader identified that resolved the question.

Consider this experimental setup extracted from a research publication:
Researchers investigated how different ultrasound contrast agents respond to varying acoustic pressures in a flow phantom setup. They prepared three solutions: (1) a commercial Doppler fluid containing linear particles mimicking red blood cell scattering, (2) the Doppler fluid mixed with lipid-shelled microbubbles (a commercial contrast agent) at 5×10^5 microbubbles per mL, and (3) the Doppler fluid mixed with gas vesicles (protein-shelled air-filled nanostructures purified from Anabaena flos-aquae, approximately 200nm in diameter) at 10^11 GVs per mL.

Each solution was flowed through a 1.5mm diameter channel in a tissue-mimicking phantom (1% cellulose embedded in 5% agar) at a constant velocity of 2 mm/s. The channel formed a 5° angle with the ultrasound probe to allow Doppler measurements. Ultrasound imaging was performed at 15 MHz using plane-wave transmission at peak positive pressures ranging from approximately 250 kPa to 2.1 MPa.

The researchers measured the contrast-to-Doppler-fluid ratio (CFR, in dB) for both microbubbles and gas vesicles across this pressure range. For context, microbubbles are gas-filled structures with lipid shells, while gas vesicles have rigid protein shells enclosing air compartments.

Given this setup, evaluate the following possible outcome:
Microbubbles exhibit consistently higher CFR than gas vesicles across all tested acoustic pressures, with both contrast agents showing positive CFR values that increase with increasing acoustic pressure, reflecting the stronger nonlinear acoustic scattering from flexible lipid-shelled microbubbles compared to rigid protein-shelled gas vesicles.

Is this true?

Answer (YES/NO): NO